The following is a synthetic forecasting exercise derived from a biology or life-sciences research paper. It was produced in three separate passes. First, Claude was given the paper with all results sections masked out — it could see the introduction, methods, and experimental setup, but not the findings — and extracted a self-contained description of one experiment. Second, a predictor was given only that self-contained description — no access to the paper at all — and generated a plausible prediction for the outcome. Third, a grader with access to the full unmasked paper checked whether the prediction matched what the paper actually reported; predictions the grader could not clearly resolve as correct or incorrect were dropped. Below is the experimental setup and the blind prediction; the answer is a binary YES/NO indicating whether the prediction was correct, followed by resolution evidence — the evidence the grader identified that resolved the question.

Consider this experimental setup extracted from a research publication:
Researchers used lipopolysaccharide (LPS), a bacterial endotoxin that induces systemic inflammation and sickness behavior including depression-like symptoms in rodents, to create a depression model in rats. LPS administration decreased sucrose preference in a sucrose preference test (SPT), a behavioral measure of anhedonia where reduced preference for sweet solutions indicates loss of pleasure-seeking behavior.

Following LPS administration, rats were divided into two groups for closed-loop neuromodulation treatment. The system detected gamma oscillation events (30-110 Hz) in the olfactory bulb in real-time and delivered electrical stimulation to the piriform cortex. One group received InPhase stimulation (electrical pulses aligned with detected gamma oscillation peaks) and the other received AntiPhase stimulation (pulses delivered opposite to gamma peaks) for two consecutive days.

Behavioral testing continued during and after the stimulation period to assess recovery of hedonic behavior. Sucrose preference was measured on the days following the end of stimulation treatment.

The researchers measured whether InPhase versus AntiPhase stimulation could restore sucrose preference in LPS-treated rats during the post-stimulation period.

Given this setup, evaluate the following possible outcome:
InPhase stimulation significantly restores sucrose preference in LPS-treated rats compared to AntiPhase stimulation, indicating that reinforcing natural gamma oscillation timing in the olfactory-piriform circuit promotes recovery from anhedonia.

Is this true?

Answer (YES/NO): YES